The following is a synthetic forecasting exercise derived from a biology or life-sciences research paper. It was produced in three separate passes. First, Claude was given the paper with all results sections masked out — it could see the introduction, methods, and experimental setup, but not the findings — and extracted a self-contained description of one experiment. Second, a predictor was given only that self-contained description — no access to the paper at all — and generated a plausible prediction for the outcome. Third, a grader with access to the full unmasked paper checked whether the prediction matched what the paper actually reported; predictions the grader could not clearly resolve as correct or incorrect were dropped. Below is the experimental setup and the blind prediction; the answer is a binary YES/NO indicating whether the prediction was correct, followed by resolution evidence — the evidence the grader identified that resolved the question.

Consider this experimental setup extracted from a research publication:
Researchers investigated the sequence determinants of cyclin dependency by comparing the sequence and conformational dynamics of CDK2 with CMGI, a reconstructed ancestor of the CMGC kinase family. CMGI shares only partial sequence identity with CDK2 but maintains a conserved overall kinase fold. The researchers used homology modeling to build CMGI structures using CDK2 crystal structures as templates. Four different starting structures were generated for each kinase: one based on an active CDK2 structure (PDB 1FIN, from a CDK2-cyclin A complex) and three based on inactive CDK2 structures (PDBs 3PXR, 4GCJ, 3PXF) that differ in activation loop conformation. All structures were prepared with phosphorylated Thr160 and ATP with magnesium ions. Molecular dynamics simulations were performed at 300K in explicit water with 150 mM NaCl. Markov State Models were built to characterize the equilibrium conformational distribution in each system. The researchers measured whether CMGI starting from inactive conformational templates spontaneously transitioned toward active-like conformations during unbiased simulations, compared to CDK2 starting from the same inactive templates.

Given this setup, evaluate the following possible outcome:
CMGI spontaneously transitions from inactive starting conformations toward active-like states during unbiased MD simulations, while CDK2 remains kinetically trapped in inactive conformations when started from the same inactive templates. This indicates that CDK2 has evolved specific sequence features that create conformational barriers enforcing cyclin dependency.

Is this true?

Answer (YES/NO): NO